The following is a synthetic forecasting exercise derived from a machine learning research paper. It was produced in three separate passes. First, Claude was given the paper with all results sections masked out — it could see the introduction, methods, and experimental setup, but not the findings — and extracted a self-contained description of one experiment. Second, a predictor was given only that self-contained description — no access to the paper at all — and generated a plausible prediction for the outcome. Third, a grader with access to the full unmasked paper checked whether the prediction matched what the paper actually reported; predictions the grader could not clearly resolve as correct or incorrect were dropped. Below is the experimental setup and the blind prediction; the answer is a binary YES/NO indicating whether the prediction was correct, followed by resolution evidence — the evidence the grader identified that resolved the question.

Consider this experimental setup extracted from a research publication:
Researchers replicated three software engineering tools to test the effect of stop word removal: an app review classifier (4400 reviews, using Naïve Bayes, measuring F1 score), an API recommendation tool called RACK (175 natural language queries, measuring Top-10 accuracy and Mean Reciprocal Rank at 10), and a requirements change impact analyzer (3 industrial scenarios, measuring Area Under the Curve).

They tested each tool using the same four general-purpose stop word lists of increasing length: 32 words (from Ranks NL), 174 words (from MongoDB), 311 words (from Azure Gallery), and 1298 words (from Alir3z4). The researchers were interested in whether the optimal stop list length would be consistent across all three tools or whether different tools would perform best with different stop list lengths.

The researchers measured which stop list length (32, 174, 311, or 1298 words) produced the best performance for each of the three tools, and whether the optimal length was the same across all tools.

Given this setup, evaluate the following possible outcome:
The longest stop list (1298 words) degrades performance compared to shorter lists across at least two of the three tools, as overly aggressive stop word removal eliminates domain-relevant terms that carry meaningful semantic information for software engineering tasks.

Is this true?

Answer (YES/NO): YES